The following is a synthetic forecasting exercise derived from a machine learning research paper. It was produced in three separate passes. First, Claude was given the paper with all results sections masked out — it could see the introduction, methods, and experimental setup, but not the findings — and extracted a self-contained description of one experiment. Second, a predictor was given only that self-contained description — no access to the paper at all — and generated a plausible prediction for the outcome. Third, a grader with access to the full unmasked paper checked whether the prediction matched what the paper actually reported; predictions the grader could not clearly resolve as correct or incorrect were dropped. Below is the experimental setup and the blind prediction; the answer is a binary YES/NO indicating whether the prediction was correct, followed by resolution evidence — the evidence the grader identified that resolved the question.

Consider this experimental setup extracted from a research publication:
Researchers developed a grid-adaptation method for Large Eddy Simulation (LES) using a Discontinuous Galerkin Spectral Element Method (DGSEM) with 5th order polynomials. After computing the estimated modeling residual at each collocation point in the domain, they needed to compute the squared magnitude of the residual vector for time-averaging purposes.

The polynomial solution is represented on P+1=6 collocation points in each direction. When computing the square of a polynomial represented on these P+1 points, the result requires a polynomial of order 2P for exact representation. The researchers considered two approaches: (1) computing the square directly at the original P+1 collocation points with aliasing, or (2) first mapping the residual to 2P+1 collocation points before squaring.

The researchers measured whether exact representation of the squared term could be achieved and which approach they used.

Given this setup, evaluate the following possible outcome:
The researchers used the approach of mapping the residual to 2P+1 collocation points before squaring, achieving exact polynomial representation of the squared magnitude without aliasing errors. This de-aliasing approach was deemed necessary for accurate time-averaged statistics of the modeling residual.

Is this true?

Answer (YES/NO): YES